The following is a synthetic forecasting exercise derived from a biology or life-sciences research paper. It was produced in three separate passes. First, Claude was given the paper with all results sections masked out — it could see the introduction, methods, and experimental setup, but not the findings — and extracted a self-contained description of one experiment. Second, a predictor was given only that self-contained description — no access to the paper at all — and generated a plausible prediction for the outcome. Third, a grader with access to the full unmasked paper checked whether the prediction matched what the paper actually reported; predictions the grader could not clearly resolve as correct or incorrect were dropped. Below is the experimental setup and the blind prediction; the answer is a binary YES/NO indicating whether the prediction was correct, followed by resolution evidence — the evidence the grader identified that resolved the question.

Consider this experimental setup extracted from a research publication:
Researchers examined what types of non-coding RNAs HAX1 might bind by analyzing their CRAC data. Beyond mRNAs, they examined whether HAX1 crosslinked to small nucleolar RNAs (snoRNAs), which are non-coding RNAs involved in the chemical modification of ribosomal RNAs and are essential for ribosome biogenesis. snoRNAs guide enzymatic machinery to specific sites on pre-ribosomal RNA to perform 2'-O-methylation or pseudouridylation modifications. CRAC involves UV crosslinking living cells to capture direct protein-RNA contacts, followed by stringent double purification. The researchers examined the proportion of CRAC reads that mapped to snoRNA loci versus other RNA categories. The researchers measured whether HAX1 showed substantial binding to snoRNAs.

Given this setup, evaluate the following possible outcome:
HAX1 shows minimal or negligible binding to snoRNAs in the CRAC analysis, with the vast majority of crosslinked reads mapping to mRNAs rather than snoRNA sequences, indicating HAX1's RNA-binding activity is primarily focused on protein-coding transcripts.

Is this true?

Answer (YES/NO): NO